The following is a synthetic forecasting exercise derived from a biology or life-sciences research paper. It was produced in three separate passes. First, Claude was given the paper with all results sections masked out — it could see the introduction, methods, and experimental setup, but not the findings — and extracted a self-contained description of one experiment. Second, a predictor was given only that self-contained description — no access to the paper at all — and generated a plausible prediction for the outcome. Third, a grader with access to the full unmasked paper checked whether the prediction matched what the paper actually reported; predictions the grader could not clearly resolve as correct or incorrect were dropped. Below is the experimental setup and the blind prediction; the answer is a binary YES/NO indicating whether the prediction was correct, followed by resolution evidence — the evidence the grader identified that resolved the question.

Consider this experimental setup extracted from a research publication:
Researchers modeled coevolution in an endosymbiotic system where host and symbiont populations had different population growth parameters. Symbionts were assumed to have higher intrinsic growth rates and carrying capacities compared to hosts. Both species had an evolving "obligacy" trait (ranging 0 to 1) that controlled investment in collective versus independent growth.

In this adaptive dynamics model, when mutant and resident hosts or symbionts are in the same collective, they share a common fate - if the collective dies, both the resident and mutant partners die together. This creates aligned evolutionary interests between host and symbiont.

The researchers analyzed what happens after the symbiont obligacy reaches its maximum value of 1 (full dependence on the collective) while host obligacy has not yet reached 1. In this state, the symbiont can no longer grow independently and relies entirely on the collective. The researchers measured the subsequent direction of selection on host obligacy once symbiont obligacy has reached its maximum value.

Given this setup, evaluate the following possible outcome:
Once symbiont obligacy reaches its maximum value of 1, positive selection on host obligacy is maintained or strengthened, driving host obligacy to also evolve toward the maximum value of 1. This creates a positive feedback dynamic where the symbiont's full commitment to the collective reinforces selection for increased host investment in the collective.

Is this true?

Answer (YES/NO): NO